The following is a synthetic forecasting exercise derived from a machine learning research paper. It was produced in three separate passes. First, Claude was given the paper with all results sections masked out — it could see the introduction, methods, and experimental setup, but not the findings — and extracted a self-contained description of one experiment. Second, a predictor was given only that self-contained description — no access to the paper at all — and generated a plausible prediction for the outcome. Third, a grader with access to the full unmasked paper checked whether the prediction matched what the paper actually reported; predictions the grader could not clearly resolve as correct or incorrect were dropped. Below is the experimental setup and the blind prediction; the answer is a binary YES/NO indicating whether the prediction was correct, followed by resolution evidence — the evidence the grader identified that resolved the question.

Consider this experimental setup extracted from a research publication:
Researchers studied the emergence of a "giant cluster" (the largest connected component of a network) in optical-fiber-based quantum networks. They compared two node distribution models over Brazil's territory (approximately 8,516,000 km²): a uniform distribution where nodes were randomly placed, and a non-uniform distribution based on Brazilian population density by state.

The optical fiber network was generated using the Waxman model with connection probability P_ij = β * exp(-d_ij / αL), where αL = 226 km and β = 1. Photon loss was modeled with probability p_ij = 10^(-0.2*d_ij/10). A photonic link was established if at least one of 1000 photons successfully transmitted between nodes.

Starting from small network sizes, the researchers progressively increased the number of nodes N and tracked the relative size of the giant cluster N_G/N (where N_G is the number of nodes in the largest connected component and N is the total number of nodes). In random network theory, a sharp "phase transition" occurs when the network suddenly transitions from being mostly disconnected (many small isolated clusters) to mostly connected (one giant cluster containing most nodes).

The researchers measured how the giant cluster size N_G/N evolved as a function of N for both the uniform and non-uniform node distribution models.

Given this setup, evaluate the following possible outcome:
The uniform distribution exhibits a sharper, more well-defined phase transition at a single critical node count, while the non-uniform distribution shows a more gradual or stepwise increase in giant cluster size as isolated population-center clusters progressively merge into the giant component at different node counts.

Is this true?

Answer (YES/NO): YES